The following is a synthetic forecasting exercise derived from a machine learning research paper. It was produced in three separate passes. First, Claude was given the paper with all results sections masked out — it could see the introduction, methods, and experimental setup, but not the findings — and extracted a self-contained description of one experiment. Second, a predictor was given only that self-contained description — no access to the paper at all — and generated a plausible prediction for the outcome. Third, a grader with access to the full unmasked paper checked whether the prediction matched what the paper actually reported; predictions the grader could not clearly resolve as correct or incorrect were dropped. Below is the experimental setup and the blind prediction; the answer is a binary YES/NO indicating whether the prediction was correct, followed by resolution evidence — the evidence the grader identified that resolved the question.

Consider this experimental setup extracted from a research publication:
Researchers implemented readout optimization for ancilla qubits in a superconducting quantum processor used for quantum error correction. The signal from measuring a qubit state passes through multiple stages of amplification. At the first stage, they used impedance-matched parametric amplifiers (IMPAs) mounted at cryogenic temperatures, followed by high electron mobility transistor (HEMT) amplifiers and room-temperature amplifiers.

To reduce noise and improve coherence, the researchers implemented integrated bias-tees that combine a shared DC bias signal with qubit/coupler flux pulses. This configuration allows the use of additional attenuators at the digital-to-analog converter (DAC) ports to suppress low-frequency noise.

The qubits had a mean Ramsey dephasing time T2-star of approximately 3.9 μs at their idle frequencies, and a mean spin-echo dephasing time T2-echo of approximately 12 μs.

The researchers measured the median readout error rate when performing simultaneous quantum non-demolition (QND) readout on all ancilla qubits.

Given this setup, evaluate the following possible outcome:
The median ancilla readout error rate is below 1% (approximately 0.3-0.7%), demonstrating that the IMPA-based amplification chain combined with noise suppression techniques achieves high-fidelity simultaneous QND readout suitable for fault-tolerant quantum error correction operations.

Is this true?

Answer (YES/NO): NO